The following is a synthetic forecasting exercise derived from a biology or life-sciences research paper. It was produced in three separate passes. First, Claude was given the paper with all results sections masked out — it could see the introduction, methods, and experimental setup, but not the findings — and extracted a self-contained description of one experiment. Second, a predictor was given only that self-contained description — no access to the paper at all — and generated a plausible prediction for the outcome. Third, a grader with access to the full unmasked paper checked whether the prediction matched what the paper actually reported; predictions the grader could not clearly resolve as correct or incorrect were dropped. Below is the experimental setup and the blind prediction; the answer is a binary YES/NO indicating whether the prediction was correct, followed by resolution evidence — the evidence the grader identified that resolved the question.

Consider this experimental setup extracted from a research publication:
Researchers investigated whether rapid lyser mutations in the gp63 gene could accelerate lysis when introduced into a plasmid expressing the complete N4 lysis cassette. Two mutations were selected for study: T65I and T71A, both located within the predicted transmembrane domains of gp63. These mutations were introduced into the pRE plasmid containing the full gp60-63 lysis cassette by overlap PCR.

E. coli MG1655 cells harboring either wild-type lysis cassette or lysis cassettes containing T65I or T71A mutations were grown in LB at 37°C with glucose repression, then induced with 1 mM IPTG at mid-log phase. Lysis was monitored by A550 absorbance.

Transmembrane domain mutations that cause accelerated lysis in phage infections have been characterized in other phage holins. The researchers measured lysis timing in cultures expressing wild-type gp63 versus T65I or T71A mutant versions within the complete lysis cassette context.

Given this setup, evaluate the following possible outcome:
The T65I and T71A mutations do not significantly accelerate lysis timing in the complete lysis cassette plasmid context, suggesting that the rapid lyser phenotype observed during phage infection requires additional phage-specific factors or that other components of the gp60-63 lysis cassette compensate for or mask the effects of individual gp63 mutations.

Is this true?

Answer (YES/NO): NO